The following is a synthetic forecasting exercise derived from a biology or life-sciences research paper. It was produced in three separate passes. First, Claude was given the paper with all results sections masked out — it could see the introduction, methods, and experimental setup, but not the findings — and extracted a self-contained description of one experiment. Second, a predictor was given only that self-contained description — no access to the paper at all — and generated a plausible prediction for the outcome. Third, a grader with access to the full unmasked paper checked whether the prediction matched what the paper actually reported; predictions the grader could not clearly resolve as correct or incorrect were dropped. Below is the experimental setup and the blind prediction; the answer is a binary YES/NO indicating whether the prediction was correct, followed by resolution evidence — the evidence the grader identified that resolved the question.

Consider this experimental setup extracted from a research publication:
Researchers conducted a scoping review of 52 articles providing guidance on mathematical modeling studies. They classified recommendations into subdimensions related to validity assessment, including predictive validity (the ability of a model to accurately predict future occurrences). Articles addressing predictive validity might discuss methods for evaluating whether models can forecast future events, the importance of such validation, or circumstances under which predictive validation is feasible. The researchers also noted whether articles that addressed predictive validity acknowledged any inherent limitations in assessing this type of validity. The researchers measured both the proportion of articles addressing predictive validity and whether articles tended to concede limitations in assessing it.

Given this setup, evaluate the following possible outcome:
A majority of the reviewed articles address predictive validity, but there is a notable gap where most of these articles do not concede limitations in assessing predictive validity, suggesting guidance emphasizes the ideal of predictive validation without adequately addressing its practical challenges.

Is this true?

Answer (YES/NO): NO